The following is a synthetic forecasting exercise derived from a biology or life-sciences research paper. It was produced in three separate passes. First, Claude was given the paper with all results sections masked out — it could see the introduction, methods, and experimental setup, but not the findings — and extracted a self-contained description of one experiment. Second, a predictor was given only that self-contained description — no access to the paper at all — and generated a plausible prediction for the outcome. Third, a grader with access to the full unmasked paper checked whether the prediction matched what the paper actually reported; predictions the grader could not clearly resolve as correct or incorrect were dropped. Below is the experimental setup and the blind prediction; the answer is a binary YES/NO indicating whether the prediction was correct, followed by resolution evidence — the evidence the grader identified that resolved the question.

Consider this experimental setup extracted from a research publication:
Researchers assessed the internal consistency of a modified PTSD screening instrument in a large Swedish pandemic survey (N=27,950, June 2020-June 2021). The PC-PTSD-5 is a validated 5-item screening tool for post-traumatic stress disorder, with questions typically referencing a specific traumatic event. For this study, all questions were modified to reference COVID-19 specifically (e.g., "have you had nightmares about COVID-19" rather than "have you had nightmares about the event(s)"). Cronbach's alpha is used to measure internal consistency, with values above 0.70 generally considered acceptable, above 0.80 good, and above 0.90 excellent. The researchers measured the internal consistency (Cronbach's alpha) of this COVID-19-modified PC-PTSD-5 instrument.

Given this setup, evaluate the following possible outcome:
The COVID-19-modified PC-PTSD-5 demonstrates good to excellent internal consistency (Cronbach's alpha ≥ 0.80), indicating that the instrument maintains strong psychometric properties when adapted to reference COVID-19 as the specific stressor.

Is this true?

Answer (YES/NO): NO